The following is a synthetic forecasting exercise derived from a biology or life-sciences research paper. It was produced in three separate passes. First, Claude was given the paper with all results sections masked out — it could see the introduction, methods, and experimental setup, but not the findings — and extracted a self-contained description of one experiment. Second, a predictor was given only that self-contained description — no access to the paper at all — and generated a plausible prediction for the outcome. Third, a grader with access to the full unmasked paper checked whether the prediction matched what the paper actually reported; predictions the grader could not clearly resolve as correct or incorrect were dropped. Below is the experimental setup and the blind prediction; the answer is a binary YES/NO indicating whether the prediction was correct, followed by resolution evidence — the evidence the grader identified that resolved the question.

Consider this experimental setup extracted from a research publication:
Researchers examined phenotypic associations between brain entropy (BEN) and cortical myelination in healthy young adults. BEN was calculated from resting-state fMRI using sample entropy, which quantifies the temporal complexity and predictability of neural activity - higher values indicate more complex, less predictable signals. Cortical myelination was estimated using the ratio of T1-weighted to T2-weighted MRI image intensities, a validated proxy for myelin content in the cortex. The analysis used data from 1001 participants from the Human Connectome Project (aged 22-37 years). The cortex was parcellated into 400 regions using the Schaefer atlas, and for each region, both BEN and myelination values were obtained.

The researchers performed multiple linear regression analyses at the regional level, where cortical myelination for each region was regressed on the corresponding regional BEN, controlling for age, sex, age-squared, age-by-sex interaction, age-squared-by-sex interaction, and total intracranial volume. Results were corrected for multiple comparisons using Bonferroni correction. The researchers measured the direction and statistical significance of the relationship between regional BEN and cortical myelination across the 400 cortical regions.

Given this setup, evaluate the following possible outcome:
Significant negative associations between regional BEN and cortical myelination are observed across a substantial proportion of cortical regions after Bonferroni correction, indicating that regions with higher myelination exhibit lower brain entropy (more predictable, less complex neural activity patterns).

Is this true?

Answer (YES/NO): NO